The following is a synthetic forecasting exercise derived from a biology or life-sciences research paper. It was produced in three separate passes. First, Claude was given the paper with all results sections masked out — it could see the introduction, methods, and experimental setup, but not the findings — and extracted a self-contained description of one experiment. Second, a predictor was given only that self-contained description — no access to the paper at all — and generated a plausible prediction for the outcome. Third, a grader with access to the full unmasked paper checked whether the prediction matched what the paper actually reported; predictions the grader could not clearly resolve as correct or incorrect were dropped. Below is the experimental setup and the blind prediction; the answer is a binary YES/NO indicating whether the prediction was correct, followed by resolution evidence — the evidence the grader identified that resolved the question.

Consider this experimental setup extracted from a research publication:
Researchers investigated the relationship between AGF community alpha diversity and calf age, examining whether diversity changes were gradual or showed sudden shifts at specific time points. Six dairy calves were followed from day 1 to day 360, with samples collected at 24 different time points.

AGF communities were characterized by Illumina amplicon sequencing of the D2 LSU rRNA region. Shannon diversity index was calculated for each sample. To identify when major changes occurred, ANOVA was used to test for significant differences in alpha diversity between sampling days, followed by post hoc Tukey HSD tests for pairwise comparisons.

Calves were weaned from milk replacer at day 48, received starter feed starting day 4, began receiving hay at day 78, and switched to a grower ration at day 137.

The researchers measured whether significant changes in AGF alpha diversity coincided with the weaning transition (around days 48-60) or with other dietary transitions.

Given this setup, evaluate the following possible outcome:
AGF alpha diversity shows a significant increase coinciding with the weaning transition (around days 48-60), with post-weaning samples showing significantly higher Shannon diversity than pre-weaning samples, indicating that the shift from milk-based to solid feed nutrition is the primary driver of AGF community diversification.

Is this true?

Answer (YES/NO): NO